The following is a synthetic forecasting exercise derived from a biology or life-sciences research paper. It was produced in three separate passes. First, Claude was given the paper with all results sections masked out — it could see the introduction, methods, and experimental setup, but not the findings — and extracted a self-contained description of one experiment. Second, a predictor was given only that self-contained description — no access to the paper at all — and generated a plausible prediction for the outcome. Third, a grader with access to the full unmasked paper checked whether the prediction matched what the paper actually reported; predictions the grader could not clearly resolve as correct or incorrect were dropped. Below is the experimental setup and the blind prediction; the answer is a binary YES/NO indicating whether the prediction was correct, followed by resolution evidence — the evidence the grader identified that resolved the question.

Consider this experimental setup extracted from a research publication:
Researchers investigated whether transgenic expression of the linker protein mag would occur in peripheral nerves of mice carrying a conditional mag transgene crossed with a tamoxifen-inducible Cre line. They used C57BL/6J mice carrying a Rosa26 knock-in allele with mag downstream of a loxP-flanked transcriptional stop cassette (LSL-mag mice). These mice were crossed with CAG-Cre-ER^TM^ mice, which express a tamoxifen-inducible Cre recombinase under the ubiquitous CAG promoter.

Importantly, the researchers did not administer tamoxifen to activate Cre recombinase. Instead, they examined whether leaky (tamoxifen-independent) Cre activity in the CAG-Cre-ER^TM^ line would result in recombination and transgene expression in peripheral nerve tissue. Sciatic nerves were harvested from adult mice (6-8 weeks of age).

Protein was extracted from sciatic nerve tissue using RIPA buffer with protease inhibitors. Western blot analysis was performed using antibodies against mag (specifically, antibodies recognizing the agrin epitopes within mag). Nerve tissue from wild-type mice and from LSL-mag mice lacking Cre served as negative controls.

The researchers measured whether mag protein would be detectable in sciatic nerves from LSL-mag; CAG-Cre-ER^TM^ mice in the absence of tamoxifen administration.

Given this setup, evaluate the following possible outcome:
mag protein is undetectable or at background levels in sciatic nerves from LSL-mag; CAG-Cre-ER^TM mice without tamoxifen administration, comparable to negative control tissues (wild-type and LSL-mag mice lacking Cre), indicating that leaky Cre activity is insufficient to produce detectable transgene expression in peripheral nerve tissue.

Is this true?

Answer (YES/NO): NO